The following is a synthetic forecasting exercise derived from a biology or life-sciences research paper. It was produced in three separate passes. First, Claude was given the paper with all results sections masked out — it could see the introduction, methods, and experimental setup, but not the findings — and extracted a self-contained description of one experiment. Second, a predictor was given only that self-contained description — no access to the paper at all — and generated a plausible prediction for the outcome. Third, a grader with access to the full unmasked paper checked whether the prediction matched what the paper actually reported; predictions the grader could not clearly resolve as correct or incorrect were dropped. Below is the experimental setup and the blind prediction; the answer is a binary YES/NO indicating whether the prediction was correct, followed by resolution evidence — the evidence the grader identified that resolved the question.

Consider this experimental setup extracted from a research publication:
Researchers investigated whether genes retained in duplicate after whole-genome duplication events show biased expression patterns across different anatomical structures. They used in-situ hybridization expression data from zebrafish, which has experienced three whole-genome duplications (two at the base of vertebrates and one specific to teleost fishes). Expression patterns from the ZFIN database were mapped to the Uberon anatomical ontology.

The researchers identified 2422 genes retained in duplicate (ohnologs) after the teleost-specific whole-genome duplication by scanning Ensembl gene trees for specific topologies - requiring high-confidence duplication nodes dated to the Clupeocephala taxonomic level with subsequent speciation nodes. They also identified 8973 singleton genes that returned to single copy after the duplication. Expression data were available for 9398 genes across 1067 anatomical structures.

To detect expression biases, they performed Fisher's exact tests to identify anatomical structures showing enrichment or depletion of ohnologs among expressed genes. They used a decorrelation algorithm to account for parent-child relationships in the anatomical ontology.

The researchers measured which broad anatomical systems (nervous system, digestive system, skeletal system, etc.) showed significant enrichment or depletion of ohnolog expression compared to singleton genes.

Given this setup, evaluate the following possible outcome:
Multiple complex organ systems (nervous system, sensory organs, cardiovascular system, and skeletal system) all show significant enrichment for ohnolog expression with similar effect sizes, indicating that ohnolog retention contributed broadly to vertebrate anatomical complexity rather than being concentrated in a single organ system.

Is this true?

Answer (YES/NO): NO